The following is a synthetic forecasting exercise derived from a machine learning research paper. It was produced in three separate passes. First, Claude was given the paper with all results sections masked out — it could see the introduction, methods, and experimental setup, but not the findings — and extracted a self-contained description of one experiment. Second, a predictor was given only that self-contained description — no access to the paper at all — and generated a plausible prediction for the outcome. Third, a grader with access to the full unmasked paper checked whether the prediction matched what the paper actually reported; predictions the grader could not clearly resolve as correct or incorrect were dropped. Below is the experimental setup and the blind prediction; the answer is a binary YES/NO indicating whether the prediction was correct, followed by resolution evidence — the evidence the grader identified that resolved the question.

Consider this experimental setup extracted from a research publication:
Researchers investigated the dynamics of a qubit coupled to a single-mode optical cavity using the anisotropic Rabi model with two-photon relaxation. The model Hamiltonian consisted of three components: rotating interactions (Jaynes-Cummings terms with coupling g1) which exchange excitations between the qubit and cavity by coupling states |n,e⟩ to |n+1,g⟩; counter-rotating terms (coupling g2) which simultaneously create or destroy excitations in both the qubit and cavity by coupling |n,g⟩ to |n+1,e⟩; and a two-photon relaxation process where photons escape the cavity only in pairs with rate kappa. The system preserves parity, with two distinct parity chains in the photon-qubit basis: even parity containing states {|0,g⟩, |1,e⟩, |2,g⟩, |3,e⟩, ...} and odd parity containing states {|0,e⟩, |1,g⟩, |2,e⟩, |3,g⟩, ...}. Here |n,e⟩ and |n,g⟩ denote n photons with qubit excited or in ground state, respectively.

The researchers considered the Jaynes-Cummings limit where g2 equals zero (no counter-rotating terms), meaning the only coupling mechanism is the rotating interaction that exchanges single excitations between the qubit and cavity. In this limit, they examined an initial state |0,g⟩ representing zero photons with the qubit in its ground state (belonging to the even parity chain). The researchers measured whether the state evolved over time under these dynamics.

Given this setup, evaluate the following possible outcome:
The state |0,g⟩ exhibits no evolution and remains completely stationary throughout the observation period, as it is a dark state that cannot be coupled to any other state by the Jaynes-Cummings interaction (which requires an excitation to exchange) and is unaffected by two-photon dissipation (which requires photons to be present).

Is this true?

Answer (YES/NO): YES